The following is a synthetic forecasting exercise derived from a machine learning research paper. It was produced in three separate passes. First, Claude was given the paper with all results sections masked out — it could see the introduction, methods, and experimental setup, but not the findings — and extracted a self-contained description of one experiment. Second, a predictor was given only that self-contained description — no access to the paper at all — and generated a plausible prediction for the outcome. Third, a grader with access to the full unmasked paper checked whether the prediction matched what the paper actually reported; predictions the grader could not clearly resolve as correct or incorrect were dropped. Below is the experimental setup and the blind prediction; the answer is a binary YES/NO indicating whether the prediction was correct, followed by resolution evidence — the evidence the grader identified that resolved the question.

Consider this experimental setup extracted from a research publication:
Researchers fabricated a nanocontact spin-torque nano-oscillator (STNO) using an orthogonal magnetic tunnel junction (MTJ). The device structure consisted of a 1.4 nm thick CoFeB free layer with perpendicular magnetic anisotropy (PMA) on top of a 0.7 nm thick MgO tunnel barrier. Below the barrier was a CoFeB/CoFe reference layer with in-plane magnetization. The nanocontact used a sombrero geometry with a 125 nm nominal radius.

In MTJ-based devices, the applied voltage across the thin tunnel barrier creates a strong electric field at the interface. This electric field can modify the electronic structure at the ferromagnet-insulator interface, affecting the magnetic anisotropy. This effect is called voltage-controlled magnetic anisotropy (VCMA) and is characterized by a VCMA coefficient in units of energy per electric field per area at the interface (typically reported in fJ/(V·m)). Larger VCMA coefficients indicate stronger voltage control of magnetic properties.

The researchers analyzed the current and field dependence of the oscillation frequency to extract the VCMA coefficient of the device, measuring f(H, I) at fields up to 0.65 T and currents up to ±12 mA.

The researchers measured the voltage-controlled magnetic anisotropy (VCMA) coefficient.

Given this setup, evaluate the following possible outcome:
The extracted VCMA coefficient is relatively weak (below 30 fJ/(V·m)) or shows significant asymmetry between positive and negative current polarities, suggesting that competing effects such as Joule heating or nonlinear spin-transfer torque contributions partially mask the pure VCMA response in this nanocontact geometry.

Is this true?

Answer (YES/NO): NO